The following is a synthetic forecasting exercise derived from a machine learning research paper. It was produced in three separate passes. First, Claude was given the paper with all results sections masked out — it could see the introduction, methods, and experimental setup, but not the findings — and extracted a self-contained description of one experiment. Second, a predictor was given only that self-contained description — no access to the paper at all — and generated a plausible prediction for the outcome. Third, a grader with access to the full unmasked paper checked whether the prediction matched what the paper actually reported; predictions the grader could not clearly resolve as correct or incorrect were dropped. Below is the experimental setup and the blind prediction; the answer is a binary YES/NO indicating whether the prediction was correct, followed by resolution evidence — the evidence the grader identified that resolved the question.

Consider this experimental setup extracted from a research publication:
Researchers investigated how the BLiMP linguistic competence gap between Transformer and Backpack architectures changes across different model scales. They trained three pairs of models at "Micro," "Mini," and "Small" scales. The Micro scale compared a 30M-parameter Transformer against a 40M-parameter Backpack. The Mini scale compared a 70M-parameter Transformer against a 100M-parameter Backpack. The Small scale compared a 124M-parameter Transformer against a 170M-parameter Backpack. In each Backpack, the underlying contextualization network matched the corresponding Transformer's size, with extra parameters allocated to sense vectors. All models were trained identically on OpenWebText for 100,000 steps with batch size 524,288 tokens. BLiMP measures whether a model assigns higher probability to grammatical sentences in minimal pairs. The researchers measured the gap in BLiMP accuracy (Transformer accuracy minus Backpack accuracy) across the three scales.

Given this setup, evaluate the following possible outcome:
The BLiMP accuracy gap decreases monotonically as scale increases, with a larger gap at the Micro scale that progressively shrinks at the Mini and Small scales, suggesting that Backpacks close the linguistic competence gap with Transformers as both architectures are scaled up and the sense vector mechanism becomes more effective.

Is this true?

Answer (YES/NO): NO